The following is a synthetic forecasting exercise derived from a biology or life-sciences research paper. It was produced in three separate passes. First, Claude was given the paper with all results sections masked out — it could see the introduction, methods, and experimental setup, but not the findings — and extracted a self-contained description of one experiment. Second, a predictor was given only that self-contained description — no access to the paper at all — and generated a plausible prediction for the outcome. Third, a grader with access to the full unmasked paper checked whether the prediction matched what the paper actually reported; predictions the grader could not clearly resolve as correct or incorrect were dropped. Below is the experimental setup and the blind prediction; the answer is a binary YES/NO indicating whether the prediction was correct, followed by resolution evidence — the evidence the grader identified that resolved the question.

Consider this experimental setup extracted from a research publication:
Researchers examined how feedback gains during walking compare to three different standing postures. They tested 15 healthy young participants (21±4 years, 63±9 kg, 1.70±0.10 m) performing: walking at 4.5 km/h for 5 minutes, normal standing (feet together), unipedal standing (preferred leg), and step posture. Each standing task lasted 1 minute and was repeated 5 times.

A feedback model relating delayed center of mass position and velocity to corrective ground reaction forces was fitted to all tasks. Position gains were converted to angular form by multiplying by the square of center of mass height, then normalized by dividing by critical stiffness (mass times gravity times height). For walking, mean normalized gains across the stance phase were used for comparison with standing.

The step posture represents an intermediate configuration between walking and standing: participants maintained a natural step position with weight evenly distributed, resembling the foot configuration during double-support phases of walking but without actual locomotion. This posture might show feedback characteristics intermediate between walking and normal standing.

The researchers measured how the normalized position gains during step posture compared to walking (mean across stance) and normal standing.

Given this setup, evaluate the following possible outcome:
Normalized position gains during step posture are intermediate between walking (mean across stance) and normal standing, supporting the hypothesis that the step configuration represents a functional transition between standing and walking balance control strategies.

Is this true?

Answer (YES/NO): NO